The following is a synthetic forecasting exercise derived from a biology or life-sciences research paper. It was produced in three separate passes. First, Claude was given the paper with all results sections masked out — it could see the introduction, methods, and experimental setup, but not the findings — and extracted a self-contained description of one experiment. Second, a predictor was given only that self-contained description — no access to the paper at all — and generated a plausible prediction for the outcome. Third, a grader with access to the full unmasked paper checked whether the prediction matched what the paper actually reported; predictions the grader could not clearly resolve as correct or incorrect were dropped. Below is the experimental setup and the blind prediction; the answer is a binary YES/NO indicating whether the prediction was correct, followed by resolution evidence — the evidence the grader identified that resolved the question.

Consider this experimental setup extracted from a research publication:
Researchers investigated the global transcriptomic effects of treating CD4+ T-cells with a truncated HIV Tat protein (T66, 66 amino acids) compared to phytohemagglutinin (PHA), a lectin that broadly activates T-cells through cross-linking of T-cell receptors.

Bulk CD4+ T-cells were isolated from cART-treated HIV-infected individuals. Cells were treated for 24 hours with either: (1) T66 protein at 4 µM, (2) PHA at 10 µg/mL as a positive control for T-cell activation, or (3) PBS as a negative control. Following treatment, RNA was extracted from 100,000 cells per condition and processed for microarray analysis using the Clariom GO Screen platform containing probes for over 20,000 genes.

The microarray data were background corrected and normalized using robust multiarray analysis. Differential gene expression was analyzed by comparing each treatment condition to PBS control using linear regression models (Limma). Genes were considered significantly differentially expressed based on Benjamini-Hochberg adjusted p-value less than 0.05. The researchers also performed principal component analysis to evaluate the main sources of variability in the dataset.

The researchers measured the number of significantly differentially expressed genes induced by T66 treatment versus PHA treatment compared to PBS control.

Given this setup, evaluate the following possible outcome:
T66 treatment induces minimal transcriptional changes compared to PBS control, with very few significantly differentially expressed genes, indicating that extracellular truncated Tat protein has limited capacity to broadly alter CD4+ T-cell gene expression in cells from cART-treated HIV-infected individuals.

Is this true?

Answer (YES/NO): YES